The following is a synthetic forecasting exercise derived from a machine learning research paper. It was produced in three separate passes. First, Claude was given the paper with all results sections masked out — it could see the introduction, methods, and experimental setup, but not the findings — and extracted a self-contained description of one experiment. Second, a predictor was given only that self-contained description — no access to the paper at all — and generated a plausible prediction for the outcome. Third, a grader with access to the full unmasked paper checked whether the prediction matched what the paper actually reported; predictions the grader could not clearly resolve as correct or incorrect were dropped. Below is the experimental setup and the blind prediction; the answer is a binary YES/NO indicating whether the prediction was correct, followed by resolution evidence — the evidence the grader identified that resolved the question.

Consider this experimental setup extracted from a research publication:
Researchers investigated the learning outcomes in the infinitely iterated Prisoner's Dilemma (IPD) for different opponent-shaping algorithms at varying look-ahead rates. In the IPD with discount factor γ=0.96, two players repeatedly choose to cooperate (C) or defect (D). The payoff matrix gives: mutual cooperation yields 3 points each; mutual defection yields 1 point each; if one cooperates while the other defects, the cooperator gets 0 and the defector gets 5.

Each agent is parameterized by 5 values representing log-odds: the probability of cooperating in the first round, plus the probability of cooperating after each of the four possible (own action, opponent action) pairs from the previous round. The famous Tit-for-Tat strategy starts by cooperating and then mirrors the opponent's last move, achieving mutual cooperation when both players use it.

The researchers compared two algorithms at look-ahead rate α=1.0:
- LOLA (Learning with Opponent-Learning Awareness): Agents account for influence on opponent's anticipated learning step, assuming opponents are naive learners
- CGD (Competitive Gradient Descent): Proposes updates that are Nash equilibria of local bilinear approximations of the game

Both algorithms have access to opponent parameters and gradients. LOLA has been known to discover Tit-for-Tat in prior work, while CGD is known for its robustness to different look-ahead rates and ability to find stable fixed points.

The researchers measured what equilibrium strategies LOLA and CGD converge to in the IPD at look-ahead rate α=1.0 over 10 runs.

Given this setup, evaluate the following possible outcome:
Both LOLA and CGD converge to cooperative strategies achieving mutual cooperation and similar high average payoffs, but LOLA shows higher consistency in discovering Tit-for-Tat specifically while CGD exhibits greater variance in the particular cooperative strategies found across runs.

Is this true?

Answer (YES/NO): NO